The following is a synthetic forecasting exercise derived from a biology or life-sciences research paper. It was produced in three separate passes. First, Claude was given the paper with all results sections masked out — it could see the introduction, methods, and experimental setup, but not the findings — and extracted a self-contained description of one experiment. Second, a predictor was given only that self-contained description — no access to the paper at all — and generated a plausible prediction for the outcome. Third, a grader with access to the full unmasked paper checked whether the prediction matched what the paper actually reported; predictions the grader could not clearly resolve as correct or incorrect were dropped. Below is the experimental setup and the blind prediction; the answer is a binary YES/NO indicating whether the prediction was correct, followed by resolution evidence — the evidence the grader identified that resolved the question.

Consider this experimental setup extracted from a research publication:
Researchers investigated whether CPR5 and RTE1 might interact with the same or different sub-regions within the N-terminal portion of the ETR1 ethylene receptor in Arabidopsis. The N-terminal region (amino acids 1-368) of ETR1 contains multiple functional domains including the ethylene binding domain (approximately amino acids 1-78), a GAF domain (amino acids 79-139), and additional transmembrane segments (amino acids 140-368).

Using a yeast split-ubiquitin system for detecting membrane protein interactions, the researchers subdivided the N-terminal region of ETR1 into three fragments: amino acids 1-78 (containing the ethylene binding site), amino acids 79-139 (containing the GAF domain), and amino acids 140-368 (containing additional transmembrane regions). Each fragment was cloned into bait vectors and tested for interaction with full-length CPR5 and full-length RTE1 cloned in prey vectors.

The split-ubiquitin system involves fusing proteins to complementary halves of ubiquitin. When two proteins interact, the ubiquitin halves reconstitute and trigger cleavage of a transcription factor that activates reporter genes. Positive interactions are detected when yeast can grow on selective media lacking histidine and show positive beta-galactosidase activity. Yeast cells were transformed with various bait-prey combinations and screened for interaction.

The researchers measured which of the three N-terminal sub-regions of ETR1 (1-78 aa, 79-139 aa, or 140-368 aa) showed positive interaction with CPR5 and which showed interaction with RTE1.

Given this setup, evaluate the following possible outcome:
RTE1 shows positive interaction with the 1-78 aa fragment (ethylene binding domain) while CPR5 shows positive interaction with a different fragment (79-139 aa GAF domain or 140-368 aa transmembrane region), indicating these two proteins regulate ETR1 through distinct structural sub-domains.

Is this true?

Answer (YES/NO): NO